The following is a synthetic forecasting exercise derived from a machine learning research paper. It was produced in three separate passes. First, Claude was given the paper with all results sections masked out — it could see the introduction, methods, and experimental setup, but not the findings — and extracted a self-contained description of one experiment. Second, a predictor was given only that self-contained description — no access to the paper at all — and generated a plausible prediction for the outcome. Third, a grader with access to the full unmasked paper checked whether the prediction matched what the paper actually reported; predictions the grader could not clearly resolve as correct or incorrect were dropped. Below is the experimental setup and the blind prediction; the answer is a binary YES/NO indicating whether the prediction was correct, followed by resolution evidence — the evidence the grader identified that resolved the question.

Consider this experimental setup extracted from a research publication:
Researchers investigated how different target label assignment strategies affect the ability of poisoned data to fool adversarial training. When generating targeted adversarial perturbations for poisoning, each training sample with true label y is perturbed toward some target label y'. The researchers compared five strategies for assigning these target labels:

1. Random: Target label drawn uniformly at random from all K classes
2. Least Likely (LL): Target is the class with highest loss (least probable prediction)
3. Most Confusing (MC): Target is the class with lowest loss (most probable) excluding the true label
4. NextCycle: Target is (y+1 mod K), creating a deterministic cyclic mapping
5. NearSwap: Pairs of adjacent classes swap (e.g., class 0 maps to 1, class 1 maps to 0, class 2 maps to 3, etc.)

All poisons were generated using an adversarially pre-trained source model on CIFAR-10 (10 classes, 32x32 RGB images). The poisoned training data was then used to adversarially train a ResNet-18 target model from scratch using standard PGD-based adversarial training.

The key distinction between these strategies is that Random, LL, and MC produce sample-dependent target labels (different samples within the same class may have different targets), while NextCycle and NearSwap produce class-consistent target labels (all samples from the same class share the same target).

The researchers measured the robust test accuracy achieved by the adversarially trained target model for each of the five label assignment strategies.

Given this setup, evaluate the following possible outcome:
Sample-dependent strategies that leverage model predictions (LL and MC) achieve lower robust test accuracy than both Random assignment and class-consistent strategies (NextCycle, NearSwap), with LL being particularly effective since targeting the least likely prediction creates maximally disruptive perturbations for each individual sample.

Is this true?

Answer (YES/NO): NO